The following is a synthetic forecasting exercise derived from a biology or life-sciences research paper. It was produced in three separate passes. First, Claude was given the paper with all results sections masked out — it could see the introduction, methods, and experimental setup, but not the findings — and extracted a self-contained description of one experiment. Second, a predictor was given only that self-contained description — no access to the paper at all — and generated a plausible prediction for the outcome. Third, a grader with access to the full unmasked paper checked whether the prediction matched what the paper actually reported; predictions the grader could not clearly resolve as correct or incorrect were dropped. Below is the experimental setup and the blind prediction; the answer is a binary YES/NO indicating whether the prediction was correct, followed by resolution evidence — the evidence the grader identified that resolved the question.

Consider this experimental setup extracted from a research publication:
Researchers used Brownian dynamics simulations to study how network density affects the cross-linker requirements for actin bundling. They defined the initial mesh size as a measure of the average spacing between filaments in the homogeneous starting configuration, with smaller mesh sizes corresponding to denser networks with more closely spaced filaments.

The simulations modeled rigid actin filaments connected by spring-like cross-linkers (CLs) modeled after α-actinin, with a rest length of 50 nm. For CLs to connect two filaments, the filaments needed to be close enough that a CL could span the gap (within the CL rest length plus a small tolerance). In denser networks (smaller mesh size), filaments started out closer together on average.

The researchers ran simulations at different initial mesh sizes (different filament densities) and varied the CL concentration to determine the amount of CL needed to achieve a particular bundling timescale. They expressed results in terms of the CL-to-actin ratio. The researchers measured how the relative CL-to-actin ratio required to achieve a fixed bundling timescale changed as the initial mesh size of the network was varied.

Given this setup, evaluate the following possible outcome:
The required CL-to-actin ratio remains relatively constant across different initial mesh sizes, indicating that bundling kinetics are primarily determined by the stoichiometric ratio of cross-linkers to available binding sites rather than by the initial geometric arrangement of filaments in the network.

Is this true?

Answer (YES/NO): NO